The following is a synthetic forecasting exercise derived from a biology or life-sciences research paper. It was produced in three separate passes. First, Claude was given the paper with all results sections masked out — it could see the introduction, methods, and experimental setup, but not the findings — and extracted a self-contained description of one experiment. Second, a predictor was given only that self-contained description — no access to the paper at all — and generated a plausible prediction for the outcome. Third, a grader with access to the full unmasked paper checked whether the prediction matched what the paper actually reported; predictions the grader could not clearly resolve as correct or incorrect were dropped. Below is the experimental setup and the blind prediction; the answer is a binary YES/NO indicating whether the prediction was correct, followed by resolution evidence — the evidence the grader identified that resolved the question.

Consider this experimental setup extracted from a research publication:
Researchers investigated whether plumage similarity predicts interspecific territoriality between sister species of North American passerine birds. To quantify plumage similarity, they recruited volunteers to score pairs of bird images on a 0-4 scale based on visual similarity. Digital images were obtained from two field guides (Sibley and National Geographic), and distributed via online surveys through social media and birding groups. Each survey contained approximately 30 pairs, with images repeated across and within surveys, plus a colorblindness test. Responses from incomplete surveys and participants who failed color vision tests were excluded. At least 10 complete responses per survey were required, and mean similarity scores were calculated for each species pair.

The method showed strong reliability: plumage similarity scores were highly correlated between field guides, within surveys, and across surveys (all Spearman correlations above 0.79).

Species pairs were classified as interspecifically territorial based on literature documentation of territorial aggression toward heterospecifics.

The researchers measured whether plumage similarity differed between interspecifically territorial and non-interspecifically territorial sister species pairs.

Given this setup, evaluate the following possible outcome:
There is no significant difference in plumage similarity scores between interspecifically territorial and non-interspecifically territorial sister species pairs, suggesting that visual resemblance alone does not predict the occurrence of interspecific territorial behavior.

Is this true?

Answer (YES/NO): YES